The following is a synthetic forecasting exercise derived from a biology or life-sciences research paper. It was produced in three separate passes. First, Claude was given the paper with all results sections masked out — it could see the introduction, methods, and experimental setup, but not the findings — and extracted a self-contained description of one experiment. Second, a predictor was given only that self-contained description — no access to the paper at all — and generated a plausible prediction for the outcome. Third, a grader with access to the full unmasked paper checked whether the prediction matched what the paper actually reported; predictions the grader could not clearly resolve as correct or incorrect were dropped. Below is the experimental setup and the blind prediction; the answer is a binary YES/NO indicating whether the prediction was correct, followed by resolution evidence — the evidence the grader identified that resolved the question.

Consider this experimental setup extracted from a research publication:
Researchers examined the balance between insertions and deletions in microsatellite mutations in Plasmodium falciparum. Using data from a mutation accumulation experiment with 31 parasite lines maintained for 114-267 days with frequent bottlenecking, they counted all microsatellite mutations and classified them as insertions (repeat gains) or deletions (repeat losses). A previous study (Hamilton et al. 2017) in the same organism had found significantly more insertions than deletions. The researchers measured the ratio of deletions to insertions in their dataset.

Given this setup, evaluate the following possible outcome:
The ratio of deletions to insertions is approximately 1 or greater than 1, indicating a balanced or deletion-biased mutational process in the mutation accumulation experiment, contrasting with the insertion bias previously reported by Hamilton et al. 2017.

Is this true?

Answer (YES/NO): YES